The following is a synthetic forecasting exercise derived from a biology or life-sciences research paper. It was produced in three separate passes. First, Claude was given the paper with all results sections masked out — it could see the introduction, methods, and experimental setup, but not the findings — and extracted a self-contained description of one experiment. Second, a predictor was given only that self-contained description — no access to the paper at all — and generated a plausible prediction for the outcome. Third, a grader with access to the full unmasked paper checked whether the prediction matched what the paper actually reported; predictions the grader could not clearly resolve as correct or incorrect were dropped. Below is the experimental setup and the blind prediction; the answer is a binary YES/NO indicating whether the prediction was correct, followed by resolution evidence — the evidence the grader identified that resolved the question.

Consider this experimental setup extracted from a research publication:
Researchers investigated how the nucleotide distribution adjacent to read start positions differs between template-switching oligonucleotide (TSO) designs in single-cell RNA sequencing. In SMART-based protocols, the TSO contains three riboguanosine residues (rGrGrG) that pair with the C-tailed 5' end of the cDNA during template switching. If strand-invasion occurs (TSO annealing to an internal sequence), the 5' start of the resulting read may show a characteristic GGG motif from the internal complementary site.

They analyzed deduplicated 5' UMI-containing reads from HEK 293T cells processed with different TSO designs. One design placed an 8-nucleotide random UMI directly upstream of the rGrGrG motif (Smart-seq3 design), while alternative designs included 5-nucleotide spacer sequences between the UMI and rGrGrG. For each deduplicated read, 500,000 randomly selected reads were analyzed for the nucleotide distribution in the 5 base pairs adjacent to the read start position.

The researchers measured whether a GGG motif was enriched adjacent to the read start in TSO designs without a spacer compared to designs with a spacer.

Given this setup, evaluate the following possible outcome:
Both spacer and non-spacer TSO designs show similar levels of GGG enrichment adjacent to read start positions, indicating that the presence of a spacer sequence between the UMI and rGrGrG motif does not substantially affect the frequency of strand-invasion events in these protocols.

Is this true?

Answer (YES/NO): NO